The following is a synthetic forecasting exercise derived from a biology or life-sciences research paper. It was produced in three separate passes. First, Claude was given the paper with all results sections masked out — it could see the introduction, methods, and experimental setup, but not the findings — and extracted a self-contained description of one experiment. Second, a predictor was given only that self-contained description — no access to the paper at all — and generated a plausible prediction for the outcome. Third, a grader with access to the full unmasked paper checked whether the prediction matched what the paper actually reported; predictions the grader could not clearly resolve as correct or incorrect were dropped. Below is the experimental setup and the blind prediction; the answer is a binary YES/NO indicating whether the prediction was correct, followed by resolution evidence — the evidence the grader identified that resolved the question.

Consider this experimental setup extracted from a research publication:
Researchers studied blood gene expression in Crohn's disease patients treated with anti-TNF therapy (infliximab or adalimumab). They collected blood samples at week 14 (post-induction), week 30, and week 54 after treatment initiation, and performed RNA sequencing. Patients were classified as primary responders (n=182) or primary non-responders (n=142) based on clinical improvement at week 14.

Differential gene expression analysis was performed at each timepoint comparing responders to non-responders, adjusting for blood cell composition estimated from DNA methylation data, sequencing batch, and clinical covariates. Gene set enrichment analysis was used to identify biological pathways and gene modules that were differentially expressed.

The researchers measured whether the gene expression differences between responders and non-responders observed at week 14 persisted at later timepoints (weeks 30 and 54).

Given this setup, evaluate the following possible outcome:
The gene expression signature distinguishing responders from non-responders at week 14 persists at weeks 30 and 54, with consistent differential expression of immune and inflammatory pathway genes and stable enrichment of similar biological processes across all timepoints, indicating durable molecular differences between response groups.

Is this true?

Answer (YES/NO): YES